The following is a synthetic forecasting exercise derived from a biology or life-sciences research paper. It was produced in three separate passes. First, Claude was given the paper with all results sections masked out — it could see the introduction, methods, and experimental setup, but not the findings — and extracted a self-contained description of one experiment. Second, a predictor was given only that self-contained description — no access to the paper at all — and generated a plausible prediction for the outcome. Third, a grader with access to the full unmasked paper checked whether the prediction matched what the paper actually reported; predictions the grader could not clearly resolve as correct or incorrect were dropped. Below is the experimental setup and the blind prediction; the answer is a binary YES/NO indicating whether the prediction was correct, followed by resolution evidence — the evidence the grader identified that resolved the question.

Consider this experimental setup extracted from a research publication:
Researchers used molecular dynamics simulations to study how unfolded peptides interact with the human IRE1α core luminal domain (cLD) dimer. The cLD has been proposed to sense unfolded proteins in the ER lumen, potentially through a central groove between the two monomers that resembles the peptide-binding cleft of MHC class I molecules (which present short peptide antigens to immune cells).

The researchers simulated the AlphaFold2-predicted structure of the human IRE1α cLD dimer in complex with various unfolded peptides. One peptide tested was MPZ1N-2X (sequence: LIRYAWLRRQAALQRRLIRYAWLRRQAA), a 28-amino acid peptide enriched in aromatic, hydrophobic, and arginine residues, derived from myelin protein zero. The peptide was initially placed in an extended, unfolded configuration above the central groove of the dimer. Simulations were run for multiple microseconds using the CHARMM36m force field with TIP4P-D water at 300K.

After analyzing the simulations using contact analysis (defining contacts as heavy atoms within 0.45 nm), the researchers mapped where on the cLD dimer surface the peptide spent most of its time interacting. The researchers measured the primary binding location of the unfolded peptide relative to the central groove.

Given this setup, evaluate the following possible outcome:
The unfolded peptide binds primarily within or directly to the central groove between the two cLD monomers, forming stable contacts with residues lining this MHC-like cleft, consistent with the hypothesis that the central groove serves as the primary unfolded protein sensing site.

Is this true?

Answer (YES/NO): NO